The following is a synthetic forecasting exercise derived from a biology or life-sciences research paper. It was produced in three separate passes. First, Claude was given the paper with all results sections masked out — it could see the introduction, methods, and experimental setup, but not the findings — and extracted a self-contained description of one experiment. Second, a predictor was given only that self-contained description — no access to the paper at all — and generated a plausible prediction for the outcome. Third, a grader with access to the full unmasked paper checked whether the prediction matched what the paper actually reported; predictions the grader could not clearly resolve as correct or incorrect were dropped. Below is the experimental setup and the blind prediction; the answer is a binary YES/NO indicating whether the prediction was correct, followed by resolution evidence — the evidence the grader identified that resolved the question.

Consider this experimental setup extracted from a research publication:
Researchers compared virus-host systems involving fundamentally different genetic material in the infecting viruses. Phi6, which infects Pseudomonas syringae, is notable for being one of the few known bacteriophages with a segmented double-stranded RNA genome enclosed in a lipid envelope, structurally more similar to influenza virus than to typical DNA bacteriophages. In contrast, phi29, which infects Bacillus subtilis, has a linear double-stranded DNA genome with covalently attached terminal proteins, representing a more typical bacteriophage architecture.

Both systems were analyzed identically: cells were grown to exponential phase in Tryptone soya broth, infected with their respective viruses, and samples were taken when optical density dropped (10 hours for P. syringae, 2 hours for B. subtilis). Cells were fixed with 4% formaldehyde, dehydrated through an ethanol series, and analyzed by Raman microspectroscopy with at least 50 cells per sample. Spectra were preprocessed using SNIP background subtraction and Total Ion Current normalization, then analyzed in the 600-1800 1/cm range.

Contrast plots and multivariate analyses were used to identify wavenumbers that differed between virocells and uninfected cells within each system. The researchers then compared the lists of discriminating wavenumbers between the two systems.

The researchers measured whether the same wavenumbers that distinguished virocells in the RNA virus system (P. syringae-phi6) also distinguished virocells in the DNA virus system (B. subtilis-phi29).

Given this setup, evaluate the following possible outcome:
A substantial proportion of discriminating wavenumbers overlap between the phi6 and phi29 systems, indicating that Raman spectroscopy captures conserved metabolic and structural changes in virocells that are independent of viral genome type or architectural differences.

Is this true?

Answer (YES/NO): NO